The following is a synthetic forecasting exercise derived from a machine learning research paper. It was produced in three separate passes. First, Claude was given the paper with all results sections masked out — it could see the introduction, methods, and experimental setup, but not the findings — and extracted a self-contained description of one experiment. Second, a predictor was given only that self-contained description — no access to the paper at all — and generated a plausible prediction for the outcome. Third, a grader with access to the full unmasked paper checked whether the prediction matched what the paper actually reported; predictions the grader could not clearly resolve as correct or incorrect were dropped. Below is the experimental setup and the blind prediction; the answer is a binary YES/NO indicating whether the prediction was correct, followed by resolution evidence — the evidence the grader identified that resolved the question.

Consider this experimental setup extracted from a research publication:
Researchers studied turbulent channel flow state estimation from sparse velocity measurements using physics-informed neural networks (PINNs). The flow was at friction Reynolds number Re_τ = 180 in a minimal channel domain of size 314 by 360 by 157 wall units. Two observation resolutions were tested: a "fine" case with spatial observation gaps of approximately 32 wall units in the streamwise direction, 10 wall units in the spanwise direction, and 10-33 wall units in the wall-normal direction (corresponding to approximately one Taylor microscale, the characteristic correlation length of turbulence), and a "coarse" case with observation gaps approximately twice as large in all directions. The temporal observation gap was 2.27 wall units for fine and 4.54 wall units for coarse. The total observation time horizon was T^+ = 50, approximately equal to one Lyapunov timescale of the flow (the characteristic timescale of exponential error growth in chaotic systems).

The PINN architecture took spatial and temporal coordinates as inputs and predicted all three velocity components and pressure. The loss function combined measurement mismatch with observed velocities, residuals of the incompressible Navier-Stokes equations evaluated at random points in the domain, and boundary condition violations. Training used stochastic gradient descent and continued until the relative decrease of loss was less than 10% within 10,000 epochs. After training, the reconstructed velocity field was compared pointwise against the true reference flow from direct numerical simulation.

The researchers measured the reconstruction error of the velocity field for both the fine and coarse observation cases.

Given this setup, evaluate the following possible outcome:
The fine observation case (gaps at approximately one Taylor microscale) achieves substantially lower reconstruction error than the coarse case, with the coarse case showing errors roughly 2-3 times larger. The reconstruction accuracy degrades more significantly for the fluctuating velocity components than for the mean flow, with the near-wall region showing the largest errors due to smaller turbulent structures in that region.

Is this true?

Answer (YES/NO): NO